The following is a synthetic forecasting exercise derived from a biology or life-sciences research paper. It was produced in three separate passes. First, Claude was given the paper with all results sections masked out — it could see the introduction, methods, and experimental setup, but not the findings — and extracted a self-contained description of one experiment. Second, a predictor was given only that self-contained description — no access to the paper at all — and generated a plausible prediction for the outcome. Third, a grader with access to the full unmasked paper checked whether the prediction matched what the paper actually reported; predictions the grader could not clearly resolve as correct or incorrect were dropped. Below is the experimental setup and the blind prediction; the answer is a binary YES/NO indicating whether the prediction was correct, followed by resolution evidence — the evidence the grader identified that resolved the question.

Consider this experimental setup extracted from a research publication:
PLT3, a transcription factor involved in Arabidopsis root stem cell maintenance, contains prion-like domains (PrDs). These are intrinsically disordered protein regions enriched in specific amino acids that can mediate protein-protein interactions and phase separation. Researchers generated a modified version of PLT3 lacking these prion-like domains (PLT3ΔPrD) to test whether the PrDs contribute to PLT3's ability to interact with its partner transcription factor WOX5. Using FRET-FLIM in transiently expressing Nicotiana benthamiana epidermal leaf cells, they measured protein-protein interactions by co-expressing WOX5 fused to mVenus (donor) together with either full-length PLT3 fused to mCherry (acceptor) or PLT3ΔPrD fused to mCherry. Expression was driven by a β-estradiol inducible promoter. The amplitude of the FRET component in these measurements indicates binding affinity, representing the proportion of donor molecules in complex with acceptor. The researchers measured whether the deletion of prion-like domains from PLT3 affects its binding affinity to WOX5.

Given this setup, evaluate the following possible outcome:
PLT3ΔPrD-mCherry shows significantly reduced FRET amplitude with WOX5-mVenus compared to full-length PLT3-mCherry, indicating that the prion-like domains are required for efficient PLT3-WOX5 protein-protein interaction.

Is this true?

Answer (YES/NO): YES